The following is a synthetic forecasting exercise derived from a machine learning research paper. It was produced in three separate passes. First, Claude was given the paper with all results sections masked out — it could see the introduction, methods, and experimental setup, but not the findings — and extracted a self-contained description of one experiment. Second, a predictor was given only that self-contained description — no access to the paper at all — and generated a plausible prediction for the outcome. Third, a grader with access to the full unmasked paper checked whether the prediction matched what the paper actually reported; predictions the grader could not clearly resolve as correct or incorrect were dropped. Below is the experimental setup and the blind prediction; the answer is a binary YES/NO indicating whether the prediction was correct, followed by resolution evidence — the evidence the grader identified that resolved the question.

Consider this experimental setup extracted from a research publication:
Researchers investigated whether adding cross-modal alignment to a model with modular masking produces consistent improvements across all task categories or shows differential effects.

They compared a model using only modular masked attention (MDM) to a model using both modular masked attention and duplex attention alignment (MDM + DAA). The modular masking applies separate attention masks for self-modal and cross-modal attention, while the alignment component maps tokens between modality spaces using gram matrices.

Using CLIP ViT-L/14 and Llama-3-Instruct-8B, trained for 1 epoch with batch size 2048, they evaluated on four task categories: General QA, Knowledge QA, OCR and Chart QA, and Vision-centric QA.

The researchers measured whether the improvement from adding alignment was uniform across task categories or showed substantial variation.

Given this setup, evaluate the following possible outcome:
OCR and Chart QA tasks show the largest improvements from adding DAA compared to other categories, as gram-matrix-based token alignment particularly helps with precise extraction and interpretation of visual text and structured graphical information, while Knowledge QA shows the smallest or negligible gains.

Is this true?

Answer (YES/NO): NO